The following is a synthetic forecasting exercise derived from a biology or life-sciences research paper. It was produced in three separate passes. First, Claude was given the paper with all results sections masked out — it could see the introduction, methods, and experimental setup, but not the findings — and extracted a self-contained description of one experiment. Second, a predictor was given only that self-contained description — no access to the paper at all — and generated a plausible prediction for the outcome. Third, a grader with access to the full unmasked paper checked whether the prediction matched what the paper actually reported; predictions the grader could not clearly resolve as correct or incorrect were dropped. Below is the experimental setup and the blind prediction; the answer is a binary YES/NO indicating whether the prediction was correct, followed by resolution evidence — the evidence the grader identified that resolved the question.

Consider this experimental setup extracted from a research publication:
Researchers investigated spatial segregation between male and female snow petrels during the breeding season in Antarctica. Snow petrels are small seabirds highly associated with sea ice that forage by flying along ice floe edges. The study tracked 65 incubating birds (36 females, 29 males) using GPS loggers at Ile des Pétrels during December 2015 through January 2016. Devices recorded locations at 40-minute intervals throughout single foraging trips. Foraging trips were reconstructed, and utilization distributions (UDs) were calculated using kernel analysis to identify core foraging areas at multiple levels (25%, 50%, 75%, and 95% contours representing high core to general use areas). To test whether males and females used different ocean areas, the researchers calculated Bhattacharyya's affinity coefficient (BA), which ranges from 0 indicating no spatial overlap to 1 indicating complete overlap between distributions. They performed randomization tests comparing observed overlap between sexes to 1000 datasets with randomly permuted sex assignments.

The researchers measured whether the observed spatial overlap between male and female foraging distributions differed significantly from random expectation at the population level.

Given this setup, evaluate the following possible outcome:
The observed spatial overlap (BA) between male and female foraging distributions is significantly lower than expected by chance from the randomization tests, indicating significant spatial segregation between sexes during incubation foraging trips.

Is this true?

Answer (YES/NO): NO